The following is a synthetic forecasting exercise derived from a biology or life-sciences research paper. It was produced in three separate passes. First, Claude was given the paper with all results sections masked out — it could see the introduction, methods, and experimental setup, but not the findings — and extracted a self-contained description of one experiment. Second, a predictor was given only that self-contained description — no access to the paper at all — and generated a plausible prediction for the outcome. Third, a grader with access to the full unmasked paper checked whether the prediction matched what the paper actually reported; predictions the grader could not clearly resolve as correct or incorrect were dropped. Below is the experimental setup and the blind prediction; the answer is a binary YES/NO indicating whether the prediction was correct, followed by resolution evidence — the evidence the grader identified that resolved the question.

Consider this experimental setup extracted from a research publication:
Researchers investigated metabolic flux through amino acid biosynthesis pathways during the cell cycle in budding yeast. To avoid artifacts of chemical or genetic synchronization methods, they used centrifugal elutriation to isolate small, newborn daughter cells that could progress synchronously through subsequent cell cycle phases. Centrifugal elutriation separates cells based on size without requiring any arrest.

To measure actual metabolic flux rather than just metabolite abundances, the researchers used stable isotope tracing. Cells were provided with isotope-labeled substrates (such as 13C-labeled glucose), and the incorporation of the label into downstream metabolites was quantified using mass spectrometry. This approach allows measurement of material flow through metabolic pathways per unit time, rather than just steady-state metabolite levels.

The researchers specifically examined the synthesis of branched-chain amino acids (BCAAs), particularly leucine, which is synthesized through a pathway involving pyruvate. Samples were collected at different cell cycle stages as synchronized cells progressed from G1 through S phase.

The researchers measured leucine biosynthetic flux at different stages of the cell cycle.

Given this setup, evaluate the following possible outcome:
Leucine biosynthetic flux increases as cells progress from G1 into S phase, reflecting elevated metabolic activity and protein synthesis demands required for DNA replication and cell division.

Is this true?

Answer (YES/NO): YES